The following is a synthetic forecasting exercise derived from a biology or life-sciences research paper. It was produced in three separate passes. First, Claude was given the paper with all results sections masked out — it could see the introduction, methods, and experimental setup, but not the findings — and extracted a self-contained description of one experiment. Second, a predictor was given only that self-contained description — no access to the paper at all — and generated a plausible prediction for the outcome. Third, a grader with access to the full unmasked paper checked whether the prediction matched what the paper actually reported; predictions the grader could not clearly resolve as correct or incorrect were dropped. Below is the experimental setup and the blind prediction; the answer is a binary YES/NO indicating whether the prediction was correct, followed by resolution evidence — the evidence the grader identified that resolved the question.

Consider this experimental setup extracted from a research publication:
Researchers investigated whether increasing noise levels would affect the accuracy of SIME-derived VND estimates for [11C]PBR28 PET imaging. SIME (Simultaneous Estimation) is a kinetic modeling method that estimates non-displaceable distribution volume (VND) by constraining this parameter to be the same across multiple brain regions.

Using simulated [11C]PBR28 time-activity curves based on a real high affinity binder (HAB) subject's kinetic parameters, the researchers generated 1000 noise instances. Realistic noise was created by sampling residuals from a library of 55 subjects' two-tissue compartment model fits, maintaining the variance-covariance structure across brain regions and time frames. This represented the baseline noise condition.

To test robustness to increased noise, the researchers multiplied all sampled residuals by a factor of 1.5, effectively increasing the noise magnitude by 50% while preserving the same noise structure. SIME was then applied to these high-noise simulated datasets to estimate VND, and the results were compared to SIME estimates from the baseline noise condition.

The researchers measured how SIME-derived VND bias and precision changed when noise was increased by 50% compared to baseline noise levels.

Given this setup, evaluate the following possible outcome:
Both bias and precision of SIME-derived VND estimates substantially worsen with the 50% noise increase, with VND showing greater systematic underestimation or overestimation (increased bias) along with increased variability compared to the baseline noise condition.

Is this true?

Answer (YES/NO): NO